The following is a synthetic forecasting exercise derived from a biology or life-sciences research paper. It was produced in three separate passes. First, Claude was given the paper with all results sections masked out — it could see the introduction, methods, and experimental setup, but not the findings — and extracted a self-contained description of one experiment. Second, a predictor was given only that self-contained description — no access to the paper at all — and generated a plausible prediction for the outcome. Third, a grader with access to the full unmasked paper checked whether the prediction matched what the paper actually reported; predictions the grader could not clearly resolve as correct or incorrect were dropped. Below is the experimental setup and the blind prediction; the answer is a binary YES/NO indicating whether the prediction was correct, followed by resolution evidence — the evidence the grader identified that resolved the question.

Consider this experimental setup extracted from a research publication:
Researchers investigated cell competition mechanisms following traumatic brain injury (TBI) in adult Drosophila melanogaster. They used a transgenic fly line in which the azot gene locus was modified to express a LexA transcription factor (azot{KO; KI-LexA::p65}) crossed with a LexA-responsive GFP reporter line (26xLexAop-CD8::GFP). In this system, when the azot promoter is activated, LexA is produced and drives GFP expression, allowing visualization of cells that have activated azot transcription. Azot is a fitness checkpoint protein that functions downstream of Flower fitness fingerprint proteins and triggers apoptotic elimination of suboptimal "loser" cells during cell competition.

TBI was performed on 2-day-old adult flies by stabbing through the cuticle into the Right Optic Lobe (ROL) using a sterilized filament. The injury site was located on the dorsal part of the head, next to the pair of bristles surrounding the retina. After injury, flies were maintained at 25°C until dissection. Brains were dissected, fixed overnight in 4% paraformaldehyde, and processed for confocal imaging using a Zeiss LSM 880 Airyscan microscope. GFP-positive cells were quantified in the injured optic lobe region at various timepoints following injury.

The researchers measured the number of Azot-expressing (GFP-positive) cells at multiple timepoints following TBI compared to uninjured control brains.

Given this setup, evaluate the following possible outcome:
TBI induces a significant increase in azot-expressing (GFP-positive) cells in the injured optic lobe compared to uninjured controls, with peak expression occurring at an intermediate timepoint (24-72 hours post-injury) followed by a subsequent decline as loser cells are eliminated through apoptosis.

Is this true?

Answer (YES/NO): NO